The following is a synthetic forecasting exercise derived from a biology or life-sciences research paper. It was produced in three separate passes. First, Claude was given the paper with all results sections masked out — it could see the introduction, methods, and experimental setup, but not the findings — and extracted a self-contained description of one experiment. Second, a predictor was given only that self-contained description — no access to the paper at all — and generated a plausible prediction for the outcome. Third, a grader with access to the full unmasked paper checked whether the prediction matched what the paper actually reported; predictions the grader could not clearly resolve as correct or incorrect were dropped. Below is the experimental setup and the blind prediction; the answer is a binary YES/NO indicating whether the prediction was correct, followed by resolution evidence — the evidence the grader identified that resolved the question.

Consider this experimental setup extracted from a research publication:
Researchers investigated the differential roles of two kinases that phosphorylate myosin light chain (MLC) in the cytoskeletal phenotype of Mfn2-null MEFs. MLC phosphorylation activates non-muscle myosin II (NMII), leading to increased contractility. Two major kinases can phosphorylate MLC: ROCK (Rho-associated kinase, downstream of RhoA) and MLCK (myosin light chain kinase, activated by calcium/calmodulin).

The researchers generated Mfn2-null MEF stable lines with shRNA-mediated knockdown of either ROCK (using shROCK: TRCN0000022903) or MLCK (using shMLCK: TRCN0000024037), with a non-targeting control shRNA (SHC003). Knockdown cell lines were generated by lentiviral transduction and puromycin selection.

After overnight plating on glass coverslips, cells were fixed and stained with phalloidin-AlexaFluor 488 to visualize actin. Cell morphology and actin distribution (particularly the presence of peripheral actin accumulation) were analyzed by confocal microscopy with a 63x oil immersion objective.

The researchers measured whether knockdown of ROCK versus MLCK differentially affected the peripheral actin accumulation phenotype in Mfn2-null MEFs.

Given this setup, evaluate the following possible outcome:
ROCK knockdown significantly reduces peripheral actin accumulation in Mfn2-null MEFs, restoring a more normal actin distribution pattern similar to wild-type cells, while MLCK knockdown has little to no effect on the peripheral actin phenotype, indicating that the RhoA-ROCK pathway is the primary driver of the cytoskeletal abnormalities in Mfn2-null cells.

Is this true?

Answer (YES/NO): NO